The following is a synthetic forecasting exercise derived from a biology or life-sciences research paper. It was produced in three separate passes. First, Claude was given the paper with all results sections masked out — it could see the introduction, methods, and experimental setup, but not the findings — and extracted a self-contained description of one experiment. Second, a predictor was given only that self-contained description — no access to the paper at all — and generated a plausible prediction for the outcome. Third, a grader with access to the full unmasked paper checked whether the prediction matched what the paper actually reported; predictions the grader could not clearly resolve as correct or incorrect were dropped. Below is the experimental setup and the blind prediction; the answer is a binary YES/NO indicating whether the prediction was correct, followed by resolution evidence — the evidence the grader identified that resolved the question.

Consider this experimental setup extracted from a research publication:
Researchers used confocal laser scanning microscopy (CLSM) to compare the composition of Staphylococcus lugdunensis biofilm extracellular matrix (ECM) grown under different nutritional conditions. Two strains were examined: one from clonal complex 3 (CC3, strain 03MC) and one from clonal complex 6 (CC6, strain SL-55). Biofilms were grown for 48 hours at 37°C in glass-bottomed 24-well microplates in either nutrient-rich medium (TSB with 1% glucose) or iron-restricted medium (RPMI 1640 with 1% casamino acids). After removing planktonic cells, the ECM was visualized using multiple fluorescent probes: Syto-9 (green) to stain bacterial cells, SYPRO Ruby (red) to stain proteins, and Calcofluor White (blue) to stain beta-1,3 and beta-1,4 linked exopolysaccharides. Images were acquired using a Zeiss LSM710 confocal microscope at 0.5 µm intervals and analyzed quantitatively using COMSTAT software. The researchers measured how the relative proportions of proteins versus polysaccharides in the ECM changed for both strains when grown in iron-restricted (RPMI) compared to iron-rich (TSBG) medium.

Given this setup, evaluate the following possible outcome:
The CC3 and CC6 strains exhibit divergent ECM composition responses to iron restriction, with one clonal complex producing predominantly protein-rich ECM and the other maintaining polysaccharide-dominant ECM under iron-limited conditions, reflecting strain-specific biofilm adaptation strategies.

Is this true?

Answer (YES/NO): NO